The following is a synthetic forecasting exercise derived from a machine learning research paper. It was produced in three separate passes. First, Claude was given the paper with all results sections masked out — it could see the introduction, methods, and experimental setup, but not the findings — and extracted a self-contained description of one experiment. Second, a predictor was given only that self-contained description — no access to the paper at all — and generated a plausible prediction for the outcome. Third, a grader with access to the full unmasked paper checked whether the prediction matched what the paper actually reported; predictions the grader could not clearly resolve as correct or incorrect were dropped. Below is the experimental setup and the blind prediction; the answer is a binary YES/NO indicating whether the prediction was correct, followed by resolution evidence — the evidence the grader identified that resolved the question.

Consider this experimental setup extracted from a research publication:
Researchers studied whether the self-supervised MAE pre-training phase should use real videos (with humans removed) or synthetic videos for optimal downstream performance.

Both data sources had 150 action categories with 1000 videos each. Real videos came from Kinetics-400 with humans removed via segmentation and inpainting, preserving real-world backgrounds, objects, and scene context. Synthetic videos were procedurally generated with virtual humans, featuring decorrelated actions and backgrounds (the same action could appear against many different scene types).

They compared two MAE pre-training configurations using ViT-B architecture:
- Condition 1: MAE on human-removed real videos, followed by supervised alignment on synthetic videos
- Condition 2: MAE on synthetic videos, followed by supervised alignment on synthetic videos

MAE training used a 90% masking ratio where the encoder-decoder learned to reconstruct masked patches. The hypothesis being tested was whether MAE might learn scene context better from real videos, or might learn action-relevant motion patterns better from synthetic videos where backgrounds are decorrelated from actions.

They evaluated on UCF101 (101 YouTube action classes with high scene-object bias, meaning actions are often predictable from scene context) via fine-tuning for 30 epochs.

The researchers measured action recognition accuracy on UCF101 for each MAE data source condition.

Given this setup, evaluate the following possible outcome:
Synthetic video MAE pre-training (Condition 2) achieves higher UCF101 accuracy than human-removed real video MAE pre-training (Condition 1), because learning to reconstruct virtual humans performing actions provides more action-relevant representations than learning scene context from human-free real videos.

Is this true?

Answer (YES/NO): NO